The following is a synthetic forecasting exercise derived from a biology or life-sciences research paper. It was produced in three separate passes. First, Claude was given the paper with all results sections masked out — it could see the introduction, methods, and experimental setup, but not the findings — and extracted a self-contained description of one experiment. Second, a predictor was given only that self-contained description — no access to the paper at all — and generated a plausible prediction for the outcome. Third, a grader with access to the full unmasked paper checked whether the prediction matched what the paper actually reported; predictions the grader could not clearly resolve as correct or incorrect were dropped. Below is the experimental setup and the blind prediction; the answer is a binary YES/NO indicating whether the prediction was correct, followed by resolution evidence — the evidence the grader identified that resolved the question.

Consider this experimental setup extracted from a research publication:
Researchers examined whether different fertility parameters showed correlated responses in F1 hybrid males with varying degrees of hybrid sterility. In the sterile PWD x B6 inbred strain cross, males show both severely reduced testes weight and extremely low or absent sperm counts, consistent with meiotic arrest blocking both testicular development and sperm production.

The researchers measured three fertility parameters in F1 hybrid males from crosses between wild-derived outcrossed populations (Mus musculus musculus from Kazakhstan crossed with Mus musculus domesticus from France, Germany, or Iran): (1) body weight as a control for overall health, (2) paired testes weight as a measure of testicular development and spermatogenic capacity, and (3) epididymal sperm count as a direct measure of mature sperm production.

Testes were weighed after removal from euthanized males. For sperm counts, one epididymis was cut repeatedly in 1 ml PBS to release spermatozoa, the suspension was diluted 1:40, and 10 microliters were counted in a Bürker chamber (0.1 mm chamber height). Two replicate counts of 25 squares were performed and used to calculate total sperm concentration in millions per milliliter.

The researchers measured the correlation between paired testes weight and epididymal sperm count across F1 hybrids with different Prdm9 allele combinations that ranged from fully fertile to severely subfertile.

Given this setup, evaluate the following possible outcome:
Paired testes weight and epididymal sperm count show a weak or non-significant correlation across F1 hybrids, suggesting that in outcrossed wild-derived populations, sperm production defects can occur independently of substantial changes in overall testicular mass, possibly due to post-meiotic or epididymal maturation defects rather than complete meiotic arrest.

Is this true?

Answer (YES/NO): NO